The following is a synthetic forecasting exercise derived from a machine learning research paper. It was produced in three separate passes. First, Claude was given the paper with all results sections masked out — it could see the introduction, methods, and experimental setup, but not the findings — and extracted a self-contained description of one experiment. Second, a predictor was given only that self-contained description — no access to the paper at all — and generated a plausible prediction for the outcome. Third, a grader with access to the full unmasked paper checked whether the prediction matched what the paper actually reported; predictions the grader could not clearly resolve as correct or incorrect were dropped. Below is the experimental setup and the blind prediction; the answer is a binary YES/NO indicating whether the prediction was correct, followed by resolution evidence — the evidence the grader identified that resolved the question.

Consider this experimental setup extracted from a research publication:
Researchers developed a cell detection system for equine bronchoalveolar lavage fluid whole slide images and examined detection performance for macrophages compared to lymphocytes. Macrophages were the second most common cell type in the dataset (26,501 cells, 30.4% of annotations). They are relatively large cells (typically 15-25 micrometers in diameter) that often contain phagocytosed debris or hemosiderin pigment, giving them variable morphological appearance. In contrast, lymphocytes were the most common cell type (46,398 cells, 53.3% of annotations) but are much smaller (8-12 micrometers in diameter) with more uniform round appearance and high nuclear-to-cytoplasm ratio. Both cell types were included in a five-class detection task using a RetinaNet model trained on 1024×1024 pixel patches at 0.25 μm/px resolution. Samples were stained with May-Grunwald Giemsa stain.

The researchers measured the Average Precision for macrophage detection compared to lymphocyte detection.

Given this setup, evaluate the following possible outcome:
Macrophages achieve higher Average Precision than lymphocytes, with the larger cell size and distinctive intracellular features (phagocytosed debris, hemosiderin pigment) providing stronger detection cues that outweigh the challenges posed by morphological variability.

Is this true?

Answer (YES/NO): YES